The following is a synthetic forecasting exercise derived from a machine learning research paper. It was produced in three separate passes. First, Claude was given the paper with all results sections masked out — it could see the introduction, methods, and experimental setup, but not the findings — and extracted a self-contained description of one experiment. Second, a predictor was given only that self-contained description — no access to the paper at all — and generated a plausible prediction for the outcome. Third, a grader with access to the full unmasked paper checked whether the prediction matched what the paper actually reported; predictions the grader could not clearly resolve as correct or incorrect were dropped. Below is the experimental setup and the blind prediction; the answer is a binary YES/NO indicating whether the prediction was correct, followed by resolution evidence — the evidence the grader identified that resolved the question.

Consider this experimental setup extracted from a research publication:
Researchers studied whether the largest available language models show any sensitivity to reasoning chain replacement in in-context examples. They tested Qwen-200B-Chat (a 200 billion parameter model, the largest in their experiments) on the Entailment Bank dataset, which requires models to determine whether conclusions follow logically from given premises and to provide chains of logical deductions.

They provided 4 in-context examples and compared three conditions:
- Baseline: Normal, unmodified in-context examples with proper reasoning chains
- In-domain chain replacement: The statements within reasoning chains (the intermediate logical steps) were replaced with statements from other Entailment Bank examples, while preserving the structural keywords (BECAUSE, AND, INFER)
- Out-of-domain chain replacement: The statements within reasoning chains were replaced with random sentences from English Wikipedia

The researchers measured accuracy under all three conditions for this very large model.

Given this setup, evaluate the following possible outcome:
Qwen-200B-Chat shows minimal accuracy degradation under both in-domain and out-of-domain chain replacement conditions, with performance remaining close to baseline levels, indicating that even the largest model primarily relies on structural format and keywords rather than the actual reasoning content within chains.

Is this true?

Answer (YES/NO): YES